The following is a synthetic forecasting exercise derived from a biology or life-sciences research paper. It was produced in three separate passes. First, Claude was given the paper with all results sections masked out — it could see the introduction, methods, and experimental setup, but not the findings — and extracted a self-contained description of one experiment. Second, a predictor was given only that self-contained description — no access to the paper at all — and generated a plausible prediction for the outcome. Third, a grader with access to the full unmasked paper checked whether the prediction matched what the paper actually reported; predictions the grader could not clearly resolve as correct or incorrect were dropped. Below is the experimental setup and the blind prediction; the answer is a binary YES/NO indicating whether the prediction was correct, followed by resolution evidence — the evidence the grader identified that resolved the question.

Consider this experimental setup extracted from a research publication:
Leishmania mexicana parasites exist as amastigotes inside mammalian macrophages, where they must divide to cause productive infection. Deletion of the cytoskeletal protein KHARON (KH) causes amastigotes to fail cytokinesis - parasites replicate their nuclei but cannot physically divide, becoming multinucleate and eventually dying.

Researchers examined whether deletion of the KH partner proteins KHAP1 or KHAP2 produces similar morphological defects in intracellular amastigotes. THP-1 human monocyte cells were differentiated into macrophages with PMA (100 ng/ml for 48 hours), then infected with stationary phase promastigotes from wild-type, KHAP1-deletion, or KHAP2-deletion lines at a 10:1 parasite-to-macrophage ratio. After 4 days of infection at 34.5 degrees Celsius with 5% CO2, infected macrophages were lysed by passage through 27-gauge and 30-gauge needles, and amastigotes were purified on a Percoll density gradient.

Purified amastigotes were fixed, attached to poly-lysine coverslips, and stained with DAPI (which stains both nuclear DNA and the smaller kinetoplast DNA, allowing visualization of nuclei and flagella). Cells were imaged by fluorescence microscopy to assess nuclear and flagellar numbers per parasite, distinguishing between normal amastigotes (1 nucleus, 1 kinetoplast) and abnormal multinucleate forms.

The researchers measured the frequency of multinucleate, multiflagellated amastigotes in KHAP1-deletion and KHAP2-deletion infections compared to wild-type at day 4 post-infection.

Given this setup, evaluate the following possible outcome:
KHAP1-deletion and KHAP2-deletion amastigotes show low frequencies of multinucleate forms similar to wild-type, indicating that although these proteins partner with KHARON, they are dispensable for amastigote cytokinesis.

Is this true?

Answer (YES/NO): NO